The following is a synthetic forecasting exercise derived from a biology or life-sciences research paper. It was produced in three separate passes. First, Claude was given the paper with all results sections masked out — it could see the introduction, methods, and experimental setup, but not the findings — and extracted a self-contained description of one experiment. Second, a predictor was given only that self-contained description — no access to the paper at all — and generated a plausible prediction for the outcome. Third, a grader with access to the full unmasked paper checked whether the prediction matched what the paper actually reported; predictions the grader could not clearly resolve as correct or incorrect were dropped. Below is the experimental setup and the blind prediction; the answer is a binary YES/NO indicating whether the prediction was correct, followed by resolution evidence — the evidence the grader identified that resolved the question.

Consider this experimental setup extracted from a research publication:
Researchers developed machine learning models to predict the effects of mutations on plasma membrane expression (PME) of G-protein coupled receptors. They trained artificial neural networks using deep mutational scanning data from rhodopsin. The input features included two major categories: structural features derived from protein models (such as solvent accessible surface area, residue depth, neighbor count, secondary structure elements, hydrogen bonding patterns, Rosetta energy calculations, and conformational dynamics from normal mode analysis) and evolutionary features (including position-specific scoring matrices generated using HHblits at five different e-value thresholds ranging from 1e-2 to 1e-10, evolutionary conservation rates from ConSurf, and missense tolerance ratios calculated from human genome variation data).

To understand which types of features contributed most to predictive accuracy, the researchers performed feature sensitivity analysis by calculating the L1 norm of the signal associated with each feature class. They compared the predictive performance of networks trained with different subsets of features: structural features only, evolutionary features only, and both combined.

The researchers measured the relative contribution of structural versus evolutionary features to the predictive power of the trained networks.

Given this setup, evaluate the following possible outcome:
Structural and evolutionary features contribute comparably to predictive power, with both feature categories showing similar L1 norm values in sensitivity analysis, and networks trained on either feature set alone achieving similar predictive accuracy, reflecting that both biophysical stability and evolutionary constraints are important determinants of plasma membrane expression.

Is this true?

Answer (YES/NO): NO